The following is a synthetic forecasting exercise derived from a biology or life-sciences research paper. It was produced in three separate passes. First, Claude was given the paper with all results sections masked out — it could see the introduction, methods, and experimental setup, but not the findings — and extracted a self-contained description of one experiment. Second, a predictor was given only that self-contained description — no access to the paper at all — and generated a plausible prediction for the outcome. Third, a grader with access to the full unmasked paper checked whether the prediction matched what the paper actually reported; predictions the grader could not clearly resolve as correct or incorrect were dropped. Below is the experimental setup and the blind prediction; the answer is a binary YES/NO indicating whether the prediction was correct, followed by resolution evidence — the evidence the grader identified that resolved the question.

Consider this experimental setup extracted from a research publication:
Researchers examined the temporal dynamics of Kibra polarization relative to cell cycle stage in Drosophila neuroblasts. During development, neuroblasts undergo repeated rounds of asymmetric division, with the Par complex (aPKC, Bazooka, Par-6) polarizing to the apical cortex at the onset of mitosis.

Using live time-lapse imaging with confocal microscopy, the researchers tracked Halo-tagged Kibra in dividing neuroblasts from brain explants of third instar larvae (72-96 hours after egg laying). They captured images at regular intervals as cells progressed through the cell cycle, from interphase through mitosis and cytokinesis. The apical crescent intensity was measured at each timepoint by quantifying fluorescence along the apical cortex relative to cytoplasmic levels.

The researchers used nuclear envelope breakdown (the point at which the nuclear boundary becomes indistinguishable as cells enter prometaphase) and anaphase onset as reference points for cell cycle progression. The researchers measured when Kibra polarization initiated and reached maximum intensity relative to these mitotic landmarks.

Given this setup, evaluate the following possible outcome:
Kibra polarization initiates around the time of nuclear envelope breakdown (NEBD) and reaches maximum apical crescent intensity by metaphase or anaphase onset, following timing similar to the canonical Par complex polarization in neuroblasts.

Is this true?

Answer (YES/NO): NO